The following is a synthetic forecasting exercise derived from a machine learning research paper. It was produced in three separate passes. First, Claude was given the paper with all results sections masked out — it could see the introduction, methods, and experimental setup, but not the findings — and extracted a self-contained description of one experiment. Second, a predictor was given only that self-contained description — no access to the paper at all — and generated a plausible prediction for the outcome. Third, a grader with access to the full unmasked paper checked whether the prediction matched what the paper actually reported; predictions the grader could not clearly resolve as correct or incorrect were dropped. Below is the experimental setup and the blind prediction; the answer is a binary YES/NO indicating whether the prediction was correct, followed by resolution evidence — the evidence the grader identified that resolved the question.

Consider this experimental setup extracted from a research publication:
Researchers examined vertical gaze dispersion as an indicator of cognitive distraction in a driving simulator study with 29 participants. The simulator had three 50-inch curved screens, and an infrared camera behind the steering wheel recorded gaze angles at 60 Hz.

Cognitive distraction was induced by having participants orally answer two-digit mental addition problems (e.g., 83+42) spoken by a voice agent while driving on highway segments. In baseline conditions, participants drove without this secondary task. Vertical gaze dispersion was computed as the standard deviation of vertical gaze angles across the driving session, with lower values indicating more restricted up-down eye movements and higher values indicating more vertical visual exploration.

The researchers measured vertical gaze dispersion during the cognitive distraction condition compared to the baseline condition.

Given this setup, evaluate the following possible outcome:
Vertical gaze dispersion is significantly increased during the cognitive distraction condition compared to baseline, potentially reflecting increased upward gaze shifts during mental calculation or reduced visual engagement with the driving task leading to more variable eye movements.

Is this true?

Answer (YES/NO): YES